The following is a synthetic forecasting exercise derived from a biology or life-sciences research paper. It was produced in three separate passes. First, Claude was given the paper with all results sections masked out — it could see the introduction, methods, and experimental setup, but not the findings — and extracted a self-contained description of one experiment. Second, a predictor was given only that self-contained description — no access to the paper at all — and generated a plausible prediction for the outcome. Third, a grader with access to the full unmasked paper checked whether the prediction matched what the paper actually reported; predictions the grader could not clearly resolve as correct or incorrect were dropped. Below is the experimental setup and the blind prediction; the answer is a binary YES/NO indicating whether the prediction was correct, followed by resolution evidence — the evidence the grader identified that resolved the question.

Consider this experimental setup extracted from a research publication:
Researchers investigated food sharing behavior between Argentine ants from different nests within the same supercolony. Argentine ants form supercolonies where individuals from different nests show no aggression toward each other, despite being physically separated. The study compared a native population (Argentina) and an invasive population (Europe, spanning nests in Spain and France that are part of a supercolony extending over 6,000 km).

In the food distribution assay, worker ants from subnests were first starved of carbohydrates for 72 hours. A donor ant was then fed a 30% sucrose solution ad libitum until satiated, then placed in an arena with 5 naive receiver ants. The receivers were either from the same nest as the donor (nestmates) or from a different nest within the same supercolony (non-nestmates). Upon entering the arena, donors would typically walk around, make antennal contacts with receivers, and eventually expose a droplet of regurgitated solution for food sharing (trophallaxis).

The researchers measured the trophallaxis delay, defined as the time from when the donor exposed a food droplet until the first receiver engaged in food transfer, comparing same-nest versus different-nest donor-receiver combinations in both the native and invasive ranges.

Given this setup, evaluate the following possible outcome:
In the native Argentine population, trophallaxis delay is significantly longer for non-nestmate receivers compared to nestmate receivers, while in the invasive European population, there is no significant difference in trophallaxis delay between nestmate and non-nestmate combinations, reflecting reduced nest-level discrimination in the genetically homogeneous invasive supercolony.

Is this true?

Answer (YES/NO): NO